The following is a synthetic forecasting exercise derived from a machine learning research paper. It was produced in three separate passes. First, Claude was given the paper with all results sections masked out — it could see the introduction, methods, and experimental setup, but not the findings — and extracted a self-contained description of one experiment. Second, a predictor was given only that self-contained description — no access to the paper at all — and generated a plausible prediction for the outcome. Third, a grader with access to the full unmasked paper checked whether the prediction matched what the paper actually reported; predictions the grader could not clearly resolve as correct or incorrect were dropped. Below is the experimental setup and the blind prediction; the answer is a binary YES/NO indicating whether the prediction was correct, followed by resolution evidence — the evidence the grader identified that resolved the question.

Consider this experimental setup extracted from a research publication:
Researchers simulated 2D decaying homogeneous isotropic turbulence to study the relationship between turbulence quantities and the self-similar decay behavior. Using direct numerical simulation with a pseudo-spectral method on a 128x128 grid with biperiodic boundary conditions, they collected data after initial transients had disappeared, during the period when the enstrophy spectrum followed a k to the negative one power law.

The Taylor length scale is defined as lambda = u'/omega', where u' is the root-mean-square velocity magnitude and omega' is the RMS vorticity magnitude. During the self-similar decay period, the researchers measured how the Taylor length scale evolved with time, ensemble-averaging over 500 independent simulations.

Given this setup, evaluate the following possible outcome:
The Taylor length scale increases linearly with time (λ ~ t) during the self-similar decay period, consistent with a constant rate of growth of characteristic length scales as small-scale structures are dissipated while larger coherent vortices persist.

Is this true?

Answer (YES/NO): YES